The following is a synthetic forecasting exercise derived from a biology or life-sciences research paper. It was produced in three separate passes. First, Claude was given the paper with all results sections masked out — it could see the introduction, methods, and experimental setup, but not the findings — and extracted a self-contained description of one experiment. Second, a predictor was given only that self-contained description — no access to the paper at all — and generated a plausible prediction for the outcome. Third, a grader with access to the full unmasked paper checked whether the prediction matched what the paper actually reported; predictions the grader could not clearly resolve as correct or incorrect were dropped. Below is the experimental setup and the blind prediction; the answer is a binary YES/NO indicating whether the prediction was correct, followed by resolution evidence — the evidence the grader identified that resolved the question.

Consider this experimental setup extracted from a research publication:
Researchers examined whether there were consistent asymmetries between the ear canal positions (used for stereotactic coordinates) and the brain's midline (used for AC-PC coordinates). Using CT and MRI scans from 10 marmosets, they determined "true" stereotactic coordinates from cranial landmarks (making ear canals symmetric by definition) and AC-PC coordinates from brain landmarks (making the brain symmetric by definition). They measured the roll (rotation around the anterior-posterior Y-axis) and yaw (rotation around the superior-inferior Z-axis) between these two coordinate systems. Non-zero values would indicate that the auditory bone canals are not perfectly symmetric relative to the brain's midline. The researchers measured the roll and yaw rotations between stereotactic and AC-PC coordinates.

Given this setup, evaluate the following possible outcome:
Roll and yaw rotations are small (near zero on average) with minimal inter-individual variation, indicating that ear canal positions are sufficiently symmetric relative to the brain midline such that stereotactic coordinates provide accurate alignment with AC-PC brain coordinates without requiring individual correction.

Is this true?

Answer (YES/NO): NO